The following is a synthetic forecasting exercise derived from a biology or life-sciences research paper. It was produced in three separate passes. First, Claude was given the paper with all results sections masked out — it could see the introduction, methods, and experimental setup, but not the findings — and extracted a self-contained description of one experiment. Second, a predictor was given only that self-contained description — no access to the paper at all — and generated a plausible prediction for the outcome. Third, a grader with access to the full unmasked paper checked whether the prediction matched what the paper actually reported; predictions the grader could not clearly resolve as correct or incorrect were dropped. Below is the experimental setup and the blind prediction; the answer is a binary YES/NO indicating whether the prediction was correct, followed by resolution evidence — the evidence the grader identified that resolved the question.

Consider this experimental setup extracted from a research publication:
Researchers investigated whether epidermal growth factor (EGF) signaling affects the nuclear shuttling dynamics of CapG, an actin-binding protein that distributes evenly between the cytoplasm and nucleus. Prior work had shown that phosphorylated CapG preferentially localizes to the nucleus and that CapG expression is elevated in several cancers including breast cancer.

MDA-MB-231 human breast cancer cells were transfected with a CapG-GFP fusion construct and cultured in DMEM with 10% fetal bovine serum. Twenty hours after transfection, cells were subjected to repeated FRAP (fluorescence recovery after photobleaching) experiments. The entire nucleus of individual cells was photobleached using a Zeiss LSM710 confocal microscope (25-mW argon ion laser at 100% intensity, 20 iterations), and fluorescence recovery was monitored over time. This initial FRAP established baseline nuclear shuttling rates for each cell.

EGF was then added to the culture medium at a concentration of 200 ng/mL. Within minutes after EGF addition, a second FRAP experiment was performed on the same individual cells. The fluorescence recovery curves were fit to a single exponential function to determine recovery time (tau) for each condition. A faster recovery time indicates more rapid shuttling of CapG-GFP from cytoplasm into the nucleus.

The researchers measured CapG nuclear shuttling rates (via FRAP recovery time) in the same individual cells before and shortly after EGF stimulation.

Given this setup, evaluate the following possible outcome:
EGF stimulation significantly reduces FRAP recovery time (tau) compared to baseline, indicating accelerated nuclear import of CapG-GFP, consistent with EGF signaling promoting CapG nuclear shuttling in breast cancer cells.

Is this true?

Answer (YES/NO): YES